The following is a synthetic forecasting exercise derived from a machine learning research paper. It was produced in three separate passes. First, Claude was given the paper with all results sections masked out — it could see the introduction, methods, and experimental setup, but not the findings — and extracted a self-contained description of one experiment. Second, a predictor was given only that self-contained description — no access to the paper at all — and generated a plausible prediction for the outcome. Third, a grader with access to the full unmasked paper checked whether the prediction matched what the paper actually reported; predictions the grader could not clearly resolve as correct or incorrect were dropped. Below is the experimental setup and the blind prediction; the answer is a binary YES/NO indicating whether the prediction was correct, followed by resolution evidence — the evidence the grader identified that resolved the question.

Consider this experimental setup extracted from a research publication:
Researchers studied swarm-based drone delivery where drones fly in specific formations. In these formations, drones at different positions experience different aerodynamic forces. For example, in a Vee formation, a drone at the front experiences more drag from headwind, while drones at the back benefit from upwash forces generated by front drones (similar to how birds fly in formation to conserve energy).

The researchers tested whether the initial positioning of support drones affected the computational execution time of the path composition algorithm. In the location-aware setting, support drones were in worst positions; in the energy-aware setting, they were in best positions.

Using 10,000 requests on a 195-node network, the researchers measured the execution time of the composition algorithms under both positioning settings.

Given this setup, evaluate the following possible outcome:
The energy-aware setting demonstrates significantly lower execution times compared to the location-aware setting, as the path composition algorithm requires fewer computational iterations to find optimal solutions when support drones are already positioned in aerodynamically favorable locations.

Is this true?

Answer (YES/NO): NO